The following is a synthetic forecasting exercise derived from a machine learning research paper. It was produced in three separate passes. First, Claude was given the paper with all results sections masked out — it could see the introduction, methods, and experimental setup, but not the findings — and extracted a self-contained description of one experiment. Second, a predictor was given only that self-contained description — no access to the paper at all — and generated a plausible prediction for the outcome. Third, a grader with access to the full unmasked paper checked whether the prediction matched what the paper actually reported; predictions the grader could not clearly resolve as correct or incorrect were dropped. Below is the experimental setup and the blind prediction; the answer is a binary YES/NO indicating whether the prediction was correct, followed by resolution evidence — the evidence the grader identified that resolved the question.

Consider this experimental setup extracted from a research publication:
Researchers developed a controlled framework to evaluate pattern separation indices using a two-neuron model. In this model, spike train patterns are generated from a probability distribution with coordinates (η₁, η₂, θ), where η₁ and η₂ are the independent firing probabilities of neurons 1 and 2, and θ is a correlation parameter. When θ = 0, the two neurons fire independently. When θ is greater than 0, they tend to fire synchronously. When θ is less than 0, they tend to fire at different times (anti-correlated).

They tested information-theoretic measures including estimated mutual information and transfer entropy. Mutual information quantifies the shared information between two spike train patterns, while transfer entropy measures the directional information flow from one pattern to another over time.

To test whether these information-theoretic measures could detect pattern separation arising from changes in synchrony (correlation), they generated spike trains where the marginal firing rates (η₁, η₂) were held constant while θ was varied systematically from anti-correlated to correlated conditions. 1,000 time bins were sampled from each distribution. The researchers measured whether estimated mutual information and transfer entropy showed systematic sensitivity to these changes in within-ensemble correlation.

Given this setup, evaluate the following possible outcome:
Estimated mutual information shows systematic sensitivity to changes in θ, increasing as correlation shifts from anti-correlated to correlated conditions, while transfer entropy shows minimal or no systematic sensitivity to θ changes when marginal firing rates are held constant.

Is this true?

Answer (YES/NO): NO